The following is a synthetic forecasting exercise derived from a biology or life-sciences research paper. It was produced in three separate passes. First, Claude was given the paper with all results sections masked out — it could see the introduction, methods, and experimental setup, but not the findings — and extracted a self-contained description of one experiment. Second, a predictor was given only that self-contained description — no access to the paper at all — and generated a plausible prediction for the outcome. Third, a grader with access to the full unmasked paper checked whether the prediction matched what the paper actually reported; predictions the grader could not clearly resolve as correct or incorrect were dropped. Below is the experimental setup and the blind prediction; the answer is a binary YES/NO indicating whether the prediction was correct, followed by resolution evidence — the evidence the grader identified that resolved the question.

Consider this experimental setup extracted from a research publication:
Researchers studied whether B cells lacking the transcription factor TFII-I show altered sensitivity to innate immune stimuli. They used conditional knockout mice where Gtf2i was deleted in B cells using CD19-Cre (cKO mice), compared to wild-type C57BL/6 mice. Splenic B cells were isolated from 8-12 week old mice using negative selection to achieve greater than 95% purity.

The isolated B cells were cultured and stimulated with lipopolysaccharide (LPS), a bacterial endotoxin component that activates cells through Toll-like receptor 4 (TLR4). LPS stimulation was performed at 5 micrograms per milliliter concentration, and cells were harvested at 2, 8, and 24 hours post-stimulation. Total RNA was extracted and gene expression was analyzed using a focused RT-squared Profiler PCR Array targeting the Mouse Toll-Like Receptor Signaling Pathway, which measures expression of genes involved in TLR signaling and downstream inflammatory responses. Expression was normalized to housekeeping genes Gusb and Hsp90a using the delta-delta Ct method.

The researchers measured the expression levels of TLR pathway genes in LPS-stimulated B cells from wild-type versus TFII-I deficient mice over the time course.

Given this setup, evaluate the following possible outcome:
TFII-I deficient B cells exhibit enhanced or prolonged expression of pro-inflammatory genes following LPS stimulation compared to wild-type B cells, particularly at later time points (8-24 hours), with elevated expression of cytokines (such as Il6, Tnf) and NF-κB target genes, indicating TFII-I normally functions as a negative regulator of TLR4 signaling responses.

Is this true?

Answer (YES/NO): NO